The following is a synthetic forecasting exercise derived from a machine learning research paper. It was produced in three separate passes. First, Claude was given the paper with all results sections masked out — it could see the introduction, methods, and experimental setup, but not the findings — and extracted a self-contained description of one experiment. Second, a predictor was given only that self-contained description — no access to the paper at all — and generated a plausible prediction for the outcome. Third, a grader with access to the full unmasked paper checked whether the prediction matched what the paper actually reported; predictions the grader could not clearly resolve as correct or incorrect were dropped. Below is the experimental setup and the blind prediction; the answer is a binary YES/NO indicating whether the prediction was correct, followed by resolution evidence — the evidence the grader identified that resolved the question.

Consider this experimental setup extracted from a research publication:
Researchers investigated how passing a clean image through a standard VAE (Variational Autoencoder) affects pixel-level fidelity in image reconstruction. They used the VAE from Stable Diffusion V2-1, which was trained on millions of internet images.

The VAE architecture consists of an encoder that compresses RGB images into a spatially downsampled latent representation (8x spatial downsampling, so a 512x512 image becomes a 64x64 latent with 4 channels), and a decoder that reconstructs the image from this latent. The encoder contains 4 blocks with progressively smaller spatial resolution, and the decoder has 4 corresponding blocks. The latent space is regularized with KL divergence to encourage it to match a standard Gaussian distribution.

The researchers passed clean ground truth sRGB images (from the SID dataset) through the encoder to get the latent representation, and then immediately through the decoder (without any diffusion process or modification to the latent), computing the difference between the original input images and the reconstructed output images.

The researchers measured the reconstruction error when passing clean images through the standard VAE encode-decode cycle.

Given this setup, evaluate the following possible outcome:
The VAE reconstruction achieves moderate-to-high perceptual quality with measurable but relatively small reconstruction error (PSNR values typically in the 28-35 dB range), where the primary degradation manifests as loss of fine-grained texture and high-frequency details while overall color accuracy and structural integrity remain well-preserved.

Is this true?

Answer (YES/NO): NO